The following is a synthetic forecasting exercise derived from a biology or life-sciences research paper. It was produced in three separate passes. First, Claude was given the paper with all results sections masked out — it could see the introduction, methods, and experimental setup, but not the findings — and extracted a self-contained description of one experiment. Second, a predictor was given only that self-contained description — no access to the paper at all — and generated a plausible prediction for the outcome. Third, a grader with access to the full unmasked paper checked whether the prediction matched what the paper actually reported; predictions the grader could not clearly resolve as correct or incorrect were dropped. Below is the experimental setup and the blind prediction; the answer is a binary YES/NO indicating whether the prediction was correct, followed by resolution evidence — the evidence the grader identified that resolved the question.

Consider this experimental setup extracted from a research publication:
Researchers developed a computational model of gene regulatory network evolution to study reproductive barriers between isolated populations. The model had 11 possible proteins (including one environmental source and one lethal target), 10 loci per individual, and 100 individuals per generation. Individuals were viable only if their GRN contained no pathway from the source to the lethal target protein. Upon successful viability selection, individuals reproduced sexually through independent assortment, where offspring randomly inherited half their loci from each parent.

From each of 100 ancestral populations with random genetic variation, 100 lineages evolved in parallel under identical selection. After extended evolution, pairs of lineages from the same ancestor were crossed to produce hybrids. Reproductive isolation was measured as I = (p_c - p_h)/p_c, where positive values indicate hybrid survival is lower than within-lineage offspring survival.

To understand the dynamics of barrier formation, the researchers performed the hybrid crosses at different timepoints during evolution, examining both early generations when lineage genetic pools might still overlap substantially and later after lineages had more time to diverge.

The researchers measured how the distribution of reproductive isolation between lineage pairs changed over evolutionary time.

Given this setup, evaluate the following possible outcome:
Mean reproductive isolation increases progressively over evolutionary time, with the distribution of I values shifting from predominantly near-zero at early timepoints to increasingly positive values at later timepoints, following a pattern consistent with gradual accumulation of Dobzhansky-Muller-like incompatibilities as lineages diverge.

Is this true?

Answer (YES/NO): NO